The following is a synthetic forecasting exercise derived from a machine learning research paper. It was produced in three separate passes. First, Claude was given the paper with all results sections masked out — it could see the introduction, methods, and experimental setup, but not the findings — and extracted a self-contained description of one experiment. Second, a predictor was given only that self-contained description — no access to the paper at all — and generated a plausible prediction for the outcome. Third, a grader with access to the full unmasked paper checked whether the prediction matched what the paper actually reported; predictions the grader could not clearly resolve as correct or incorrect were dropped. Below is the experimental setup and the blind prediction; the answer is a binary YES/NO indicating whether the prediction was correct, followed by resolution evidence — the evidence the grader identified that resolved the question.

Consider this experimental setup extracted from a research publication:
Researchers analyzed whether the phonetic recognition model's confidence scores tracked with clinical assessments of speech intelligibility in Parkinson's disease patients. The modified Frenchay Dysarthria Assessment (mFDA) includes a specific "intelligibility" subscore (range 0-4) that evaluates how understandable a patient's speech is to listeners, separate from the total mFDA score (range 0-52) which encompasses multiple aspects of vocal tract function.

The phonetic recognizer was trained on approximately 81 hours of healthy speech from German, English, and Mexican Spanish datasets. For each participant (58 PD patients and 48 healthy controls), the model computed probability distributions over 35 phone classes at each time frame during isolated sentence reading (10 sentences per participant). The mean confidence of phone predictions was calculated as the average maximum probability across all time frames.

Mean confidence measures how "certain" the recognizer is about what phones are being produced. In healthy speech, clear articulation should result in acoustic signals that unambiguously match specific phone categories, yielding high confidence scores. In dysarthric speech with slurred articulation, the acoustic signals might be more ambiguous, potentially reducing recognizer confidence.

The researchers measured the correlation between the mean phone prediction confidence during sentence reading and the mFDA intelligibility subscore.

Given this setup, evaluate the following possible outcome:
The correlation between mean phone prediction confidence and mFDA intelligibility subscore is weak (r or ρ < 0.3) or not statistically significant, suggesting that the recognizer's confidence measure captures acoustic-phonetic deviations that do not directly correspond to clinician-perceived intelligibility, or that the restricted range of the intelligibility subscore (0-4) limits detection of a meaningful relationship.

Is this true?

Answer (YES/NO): NO